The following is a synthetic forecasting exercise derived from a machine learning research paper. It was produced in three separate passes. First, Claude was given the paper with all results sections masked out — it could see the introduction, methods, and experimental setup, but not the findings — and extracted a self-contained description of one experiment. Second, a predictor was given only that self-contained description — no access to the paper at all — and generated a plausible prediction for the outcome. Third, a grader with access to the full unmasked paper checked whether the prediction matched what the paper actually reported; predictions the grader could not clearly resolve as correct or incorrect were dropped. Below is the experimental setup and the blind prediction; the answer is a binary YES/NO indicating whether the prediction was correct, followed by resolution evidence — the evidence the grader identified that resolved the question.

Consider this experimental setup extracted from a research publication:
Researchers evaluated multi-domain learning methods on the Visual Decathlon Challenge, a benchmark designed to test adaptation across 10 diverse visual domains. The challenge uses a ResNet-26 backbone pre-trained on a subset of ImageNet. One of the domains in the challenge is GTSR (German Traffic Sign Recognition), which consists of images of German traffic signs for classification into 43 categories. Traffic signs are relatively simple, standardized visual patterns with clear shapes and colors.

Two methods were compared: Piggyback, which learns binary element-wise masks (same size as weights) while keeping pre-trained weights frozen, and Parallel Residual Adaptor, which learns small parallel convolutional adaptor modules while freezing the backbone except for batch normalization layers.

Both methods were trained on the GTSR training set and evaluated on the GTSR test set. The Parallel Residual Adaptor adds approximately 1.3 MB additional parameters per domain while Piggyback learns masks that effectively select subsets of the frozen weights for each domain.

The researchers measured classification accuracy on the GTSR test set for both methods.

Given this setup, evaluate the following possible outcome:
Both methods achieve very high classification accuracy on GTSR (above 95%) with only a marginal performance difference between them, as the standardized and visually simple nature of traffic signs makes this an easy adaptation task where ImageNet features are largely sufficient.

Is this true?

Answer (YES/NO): NO